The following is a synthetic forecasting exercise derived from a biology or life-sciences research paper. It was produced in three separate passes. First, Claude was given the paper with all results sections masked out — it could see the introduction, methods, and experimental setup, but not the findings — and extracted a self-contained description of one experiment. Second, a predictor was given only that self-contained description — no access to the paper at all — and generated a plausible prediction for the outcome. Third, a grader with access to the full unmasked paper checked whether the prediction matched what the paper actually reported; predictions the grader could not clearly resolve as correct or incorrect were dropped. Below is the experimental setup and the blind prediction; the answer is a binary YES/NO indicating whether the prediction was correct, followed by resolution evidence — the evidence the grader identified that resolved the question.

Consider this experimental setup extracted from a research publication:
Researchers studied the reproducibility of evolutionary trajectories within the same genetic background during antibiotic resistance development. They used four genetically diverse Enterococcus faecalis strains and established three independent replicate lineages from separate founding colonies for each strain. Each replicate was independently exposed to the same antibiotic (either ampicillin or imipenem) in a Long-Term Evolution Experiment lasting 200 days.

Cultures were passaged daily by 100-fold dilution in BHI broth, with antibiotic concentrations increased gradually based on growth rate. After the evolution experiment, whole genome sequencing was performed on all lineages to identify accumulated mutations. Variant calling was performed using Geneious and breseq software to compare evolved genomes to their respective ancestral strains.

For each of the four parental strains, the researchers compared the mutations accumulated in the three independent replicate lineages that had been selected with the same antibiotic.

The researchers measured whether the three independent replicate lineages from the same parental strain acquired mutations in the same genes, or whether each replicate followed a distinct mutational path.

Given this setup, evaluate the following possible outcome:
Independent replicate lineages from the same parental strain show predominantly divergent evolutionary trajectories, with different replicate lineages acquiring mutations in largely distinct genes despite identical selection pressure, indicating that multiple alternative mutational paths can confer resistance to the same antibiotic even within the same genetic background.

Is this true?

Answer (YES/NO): NO